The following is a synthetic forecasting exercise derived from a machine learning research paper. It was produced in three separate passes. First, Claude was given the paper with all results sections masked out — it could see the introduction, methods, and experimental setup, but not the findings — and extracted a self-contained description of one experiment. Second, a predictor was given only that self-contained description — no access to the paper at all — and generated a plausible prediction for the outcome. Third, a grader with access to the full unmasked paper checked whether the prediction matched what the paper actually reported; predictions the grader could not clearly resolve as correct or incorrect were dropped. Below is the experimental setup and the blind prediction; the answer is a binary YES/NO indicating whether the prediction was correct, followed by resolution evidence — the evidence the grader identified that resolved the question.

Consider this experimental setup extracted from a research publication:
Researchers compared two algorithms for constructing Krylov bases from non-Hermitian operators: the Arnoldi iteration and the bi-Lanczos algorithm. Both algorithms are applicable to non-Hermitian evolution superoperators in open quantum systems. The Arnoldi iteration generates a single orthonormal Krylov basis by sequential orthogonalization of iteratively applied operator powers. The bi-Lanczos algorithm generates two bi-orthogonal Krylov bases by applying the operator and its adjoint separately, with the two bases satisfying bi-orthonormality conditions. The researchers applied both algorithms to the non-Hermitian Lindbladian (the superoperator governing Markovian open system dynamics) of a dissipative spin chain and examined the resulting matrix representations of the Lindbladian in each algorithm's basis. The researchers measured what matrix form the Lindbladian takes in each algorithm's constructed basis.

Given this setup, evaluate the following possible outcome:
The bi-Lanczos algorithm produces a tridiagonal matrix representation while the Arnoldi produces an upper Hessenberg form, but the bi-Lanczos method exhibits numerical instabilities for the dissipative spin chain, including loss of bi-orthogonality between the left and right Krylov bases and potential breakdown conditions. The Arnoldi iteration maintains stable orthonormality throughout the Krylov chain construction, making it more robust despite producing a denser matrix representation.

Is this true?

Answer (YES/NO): NO